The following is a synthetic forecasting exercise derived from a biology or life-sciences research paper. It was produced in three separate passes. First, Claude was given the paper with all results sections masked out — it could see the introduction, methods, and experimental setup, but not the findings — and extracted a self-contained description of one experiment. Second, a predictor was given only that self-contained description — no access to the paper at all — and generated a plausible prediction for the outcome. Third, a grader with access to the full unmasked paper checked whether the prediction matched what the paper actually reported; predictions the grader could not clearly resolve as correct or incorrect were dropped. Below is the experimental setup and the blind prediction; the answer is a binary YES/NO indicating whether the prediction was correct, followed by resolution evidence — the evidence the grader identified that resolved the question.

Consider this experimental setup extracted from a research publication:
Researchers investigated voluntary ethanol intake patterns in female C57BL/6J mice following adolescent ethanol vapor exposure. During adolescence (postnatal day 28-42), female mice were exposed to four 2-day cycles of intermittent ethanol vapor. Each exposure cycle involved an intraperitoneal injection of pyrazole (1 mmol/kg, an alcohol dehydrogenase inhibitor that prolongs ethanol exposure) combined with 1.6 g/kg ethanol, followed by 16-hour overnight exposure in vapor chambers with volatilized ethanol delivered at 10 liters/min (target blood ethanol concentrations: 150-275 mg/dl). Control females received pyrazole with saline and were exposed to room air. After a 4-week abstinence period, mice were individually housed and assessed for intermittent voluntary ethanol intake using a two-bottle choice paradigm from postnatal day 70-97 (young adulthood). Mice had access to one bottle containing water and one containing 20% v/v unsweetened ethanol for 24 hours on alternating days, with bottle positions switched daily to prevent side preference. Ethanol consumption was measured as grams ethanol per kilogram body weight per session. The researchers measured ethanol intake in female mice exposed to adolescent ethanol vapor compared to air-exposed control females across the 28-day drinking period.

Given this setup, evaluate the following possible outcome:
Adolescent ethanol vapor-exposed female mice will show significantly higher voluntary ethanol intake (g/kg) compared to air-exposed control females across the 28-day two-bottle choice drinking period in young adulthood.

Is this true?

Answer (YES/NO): NO